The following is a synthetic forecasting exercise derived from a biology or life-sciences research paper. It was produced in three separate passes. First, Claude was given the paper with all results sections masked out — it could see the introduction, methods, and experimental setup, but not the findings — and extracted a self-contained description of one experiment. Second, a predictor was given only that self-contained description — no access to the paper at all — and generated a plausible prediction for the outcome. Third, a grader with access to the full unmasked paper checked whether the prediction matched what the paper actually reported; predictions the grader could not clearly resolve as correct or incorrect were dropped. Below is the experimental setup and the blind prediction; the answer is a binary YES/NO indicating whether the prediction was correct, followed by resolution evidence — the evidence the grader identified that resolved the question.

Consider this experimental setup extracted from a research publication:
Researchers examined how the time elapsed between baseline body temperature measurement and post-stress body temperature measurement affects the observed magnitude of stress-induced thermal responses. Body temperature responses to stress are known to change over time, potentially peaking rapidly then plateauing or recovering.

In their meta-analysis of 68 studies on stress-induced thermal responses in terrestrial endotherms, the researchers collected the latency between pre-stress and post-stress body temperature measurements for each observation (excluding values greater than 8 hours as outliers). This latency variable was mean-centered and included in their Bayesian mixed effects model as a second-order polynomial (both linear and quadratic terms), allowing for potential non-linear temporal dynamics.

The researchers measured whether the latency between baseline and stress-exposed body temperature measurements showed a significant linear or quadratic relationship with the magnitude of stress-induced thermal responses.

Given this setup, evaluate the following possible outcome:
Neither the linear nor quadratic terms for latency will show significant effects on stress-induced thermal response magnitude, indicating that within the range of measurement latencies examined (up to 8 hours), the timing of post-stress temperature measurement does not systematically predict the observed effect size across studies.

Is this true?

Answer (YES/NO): NO